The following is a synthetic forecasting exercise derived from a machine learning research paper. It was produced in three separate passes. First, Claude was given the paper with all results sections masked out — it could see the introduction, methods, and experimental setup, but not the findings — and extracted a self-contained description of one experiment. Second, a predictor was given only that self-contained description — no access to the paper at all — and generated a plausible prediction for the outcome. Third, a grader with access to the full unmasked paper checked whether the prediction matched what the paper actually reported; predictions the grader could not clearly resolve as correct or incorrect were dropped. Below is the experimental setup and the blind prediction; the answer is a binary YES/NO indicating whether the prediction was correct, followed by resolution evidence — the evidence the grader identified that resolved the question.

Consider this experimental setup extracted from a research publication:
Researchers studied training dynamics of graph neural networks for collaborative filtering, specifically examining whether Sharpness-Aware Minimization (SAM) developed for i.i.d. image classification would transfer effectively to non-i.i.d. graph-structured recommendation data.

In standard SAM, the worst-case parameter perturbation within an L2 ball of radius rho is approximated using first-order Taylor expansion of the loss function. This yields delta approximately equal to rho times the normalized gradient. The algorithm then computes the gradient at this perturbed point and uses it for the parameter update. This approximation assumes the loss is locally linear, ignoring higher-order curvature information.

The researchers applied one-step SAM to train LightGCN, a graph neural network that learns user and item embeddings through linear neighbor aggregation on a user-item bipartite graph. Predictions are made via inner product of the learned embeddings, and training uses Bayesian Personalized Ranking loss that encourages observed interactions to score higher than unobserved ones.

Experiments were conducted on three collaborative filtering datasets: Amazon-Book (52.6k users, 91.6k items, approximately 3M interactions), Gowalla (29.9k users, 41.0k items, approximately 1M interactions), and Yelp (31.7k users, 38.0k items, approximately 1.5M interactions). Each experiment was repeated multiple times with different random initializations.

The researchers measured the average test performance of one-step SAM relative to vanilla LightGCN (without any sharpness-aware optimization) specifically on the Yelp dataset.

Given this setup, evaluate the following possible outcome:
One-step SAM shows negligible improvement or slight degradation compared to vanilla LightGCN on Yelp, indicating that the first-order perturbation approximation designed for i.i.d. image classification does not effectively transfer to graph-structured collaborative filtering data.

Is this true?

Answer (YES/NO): YES